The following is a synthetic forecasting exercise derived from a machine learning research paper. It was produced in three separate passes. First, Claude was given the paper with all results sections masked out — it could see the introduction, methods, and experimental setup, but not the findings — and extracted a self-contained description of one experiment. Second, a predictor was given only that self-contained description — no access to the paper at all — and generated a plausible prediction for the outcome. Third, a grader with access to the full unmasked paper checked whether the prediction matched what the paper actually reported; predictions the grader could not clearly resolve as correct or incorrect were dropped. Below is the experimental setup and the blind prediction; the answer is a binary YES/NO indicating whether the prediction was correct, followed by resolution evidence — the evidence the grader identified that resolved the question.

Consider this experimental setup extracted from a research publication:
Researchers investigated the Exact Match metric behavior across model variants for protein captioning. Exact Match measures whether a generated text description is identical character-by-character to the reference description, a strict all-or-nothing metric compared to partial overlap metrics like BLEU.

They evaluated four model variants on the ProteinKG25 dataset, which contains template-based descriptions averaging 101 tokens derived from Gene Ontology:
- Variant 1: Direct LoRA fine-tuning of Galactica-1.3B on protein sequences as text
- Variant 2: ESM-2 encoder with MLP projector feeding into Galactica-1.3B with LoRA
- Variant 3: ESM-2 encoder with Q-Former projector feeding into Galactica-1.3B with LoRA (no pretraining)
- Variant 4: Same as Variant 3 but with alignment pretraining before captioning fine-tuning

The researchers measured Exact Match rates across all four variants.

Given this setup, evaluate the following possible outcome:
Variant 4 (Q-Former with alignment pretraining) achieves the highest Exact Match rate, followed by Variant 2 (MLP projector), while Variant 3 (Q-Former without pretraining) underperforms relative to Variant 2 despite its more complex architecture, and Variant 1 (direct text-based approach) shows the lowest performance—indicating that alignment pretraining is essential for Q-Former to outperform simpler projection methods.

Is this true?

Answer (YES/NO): NO